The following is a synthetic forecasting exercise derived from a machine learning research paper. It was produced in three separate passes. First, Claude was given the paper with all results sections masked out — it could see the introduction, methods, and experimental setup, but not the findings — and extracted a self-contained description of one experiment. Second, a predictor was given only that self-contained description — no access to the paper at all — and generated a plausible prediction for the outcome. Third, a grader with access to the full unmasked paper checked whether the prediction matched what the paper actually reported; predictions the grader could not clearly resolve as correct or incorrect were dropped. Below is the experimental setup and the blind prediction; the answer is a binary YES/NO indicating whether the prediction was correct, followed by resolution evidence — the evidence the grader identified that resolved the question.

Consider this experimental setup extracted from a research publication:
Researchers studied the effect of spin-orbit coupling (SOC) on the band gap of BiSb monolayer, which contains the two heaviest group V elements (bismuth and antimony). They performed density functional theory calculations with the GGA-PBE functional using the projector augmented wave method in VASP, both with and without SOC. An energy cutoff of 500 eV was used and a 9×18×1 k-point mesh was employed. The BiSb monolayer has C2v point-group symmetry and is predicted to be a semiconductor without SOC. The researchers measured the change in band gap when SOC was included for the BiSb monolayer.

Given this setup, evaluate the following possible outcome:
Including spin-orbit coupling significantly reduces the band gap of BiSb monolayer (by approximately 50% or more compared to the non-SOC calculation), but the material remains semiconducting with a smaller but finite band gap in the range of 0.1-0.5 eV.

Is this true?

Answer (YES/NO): NO